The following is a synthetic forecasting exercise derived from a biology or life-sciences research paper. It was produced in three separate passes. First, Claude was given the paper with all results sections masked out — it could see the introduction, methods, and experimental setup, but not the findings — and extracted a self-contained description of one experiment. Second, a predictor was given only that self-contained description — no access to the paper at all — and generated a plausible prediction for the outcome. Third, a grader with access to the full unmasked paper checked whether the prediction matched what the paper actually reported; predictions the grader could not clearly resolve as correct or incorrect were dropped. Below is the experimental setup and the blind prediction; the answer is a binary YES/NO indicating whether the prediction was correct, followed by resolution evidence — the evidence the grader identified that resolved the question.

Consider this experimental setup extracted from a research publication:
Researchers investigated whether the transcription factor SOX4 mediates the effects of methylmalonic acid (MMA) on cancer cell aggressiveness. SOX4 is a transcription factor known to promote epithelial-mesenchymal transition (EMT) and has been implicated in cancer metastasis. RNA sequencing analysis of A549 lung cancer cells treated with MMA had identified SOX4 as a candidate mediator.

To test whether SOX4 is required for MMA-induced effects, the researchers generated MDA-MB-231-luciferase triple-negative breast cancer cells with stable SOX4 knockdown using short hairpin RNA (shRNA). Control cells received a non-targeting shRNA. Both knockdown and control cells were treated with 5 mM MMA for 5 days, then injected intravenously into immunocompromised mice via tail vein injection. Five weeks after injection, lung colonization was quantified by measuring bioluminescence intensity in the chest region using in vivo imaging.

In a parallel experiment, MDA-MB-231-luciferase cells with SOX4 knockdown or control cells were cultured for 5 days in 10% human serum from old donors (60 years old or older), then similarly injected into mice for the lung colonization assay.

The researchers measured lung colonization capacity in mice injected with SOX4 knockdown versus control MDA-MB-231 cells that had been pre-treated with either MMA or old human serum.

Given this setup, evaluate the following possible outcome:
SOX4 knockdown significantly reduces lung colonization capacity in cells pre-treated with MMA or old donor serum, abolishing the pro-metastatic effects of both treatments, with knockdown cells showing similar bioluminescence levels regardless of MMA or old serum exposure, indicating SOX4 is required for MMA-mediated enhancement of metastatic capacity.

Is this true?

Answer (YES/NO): YES